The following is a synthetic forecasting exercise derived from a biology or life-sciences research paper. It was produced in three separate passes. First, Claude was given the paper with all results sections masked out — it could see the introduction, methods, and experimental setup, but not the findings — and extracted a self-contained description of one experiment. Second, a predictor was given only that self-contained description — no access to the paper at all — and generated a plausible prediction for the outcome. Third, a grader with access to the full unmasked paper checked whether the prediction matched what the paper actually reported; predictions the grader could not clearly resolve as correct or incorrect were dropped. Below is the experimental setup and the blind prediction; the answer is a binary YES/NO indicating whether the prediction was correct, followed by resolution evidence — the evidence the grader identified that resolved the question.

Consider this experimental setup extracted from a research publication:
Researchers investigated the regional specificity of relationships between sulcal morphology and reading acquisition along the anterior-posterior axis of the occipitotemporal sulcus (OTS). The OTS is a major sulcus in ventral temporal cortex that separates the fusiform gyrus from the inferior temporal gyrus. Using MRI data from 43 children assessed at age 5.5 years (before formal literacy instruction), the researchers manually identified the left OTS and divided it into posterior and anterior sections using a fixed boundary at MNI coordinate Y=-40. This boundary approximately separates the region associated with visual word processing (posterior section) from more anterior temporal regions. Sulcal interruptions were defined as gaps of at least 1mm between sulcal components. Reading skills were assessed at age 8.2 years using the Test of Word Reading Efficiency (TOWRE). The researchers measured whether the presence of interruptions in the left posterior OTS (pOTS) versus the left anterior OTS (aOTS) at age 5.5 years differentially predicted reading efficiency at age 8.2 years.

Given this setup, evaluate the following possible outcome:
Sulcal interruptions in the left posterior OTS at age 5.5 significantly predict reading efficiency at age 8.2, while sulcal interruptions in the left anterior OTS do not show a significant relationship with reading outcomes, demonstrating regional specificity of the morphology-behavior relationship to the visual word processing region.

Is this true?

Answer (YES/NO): YES